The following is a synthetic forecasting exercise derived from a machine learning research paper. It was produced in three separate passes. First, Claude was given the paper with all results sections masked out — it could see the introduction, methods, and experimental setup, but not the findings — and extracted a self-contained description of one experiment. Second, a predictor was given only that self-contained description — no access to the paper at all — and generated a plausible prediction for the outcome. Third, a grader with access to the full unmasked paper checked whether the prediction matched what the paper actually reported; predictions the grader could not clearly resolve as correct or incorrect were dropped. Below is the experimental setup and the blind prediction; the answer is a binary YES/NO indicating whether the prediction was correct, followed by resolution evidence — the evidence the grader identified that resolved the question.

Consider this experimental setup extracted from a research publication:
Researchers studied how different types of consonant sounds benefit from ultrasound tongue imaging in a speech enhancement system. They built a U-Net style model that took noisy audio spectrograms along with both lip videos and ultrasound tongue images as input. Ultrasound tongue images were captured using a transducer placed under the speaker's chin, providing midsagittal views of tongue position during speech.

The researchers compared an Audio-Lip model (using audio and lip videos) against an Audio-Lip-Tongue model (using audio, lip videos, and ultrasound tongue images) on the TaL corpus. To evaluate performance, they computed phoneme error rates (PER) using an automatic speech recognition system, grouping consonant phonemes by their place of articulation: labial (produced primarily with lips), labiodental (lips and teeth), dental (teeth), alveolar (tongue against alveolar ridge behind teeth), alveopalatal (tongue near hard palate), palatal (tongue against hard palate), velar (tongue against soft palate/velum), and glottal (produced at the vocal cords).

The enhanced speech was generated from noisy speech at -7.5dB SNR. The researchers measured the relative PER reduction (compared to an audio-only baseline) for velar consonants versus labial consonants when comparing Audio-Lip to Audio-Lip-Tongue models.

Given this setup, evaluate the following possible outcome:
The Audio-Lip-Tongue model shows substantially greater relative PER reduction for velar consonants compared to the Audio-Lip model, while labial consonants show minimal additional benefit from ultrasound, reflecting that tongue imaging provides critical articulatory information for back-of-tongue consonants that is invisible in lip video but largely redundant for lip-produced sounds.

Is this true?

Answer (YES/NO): YES